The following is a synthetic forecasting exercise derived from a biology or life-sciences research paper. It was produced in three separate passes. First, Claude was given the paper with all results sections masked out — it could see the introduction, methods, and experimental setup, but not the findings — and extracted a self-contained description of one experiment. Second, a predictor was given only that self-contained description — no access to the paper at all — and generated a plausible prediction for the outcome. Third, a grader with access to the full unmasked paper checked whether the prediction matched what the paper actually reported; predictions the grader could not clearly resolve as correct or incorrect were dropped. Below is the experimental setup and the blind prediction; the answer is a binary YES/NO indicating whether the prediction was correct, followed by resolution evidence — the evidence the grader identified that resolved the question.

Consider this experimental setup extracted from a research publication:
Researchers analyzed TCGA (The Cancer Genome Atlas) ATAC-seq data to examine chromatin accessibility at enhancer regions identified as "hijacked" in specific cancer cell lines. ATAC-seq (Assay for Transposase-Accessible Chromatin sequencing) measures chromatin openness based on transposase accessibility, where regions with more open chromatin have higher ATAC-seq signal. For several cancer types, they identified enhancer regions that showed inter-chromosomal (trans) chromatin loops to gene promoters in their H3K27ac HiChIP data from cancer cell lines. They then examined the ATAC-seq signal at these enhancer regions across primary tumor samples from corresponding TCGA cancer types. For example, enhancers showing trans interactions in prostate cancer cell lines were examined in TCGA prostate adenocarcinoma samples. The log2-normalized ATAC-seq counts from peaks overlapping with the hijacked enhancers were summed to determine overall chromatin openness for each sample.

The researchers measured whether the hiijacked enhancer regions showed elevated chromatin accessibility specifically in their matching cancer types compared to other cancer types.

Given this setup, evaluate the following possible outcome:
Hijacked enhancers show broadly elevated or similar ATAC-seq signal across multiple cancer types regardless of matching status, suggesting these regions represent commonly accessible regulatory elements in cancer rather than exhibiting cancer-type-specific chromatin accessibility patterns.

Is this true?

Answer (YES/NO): NO